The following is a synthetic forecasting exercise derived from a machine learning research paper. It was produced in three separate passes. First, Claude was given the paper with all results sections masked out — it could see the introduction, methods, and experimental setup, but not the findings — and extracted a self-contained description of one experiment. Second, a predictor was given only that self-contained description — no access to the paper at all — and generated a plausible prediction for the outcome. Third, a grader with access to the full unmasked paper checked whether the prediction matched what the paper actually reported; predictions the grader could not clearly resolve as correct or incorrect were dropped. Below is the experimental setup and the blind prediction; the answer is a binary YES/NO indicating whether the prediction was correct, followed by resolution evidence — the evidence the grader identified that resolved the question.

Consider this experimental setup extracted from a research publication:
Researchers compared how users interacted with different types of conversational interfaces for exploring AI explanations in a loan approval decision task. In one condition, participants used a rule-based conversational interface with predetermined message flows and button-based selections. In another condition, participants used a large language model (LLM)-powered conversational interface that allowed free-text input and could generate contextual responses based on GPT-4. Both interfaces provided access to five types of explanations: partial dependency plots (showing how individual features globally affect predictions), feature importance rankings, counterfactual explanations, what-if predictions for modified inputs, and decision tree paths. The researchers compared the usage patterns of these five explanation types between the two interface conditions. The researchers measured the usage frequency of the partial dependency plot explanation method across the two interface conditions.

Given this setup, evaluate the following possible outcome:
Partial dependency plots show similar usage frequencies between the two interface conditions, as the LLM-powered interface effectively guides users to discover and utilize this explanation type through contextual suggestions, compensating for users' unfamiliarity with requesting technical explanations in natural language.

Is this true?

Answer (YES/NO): NO